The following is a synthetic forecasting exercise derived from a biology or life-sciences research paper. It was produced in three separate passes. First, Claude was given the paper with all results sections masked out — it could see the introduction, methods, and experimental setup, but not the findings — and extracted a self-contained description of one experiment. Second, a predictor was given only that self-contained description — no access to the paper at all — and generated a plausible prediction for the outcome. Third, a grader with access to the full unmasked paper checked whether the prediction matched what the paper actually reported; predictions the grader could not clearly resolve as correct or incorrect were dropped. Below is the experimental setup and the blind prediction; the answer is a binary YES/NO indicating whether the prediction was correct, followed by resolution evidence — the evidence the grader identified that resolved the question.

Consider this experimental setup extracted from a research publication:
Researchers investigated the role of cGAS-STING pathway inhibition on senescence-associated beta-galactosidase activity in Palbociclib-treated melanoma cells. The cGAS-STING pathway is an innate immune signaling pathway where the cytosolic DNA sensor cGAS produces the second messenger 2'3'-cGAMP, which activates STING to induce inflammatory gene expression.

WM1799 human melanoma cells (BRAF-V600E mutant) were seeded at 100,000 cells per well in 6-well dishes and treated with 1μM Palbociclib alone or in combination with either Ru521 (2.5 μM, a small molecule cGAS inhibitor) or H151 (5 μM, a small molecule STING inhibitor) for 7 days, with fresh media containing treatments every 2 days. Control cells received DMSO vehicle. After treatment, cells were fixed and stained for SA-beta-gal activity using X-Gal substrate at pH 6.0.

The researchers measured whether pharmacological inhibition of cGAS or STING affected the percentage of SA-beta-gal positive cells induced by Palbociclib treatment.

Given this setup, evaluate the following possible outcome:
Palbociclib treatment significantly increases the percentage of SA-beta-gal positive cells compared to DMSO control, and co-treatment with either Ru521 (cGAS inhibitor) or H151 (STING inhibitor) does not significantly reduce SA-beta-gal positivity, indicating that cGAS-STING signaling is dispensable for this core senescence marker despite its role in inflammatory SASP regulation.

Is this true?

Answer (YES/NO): YES